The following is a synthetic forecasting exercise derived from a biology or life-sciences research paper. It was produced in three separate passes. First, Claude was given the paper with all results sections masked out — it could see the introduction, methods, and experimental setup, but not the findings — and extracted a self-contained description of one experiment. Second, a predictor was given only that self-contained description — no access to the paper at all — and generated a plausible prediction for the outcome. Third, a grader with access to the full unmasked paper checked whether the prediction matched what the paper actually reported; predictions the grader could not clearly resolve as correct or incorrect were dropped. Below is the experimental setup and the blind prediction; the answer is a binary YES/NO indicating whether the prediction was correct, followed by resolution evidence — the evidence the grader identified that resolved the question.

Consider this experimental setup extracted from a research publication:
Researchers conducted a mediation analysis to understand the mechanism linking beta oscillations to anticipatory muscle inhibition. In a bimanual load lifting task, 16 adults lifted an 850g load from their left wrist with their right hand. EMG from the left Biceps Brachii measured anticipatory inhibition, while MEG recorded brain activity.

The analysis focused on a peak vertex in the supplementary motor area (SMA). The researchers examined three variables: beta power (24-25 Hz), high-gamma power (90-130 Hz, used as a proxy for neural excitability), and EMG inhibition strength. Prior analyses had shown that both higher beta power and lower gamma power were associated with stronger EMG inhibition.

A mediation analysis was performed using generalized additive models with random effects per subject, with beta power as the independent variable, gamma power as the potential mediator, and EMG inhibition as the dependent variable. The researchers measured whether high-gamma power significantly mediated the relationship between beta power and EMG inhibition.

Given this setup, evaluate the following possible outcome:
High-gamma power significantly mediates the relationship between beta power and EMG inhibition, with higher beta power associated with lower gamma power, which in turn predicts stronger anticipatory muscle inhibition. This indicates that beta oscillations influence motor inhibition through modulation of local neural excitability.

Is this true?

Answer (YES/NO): YES